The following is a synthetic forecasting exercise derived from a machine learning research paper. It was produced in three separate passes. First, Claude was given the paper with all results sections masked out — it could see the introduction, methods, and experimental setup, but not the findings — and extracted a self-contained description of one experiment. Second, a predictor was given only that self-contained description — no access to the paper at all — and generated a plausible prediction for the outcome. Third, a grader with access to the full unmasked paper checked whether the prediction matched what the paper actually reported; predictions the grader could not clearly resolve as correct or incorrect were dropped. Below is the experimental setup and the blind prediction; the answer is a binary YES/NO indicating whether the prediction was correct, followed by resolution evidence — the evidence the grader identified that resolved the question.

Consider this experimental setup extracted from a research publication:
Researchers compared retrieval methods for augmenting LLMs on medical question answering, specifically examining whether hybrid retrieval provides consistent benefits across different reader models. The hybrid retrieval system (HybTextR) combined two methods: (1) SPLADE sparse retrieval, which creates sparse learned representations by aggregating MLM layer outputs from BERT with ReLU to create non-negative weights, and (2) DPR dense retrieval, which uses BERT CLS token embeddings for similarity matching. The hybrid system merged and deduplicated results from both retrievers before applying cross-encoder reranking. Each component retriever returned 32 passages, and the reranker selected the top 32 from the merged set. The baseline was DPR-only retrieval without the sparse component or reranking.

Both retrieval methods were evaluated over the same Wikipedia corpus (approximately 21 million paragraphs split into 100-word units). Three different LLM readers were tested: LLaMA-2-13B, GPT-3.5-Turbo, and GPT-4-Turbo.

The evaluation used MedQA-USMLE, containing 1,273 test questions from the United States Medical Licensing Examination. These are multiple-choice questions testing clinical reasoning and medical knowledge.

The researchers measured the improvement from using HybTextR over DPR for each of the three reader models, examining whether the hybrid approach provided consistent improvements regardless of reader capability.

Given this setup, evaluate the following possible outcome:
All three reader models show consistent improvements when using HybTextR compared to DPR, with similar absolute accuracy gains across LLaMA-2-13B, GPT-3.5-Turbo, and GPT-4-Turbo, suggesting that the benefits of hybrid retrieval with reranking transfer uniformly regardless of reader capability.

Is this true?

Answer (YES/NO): NO